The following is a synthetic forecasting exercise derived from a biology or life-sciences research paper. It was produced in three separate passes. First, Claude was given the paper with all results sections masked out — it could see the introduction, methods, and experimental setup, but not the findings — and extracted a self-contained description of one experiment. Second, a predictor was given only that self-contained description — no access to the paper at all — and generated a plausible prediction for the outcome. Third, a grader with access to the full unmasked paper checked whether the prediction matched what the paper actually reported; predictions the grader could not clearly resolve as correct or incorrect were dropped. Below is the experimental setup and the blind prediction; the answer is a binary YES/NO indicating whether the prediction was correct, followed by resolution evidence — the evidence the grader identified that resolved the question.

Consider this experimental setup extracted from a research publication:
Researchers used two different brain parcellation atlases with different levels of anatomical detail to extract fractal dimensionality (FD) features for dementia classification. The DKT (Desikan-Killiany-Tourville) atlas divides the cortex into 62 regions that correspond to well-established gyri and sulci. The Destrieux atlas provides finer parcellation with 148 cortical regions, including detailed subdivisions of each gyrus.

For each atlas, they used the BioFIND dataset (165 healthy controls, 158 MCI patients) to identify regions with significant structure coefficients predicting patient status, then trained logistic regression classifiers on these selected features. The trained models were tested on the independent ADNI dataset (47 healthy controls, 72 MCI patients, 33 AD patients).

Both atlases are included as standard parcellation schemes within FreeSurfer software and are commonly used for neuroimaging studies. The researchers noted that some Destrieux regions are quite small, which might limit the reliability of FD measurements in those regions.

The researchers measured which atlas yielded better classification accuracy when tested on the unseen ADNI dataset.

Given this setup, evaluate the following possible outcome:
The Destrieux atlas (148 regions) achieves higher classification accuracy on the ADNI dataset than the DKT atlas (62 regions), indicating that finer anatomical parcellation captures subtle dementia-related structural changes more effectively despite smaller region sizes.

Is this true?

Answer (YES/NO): YES